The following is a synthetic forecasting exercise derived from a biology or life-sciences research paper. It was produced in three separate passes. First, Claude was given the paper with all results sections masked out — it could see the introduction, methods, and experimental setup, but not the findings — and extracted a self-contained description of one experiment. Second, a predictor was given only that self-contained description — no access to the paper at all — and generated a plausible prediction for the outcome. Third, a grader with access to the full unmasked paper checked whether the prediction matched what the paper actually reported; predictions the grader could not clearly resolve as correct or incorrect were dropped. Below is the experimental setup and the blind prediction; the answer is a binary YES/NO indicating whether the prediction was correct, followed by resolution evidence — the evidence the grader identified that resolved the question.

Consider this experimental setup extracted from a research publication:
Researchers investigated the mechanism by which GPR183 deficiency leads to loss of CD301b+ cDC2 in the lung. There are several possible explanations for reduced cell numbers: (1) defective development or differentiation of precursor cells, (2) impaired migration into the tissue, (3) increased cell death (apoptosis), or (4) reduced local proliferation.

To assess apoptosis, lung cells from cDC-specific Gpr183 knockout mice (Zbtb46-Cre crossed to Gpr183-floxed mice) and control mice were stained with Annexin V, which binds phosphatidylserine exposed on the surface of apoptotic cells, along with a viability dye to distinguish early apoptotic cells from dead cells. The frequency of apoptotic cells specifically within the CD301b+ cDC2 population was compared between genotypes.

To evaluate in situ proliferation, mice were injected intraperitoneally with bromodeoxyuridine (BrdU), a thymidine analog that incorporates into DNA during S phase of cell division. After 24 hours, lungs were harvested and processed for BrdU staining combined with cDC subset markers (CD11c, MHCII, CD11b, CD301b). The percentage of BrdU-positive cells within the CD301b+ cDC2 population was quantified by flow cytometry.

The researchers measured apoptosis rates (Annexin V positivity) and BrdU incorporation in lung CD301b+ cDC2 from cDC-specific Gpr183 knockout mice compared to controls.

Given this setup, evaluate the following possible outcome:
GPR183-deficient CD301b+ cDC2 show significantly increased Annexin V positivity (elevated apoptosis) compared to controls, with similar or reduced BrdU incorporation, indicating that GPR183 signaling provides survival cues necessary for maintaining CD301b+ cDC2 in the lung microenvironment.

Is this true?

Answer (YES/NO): YES